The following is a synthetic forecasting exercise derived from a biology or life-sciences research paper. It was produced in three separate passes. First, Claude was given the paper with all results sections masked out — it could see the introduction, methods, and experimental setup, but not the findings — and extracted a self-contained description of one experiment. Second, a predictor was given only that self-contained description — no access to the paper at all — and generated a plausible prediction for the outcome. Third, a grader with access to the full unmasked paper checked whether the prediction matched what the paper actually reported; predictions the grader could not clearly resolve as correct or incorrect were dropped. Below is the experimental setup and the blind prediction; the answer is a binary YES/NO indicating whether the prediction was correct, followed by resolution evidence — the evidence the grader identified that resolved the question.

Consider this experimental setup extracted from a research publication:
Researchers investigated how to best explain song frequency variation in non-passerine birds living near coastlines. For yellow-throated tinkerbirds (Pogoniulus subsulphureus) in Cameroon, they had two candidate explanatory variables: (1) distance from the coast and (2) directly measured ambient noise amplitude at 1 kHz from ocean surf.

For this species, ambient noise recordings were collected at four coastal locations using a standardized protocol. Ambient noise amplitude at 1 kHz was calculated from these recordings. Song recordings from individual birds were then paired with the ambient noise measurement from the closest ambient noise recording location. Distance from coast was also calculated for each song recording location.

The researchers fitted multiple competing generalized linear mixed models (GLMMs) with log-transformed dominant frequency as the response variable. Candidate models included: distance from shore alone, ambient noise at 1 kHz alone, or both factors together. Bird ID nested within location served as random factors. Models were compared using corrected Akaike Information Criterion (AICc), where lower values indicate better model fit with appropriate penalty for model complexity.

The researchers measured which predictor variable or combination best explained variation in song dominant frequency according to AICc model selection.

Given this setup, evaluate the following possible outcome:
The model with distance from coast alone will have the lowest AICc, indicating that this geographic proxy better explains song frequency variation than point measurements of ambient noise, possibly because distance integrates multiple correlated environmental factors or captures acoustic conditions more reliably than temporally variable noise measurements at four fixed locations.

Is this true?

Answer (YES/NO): YES